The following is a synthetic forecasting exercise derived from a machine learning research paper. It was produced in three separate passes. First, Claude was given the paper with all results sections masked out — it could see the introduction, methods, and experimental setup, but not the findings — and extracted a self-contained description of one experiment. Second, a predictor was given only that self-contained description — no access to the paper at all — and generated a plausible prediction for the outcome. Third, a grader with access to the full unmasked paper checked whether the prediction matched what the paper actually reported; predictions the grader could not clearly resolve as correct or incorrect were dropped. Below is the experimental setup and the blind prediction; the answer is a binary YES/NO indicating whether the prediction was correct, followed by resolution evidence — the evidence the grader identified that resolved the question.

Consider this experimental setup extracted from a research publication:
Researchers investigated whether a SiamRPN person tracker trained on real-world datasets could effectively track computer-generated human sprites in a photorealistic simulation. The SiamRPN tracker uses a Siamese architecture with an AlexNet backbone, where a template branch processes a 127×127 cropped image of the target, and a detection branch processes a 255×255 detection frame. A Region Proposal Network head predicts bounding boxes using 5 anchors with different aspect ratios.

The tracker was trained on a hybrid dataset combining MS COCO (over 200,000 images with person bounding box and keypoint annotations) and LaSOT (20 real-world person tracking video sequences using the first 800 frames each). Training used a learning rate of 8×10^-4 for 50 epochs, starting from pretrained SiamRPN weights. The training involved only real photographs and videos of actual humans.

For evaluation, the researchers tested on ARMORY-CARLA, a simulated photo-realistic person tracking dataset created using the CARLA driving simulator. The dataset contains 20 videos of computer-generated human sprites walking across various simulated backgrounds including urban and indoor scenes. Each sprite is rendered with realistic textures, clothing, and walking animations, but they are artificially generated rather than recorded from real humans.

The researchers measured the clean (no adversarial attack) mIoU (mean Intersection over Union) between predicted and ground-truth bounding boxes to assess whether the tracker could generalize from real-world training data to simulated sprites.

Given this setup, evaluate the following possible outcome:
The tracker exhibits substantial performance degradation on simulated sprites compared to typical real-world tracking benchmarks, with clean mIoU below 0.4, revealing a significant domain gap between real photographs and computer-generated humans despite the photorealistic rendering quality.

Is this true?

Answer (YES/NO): NO